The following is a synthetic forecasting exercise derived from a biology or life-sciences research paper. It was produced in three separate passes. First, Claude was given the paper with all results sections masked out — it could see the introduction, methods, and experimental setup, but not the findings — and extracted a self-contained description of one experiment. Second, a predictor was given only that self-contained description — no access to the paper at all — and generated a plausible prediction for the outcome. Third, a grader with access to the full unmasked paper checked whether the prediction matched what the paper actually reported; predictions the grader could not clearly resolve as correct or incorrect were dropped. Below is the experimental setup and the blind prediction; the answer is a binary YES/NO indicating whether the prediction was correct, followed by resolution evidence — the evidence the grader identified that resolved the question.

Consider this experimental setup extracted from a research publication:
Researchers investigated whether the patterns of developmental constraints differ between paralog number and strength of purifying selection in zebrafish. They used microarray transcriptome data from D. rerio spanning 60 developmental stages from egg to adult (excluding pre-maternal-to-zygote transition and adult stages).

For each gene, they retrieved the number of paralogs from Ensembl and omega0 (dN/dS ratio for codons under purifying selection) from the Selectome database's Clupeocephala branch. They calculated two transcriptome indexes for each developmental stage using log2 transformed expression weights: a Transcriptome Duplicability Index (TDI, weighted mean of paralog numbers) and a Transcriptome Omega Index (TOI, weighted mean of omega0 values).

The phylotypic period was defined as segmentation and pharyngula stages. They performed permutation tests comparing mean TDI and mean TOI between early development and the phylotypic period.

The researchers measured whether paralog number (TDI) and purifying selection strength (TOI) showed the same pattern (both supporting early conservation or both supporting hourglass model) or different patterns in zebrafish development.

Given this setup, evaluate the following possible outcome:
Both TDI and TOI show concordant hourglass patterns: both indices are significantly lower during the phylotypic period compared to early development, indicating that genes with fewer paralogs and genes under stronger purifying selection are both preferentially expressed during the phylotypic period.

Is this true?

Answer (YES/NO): NO